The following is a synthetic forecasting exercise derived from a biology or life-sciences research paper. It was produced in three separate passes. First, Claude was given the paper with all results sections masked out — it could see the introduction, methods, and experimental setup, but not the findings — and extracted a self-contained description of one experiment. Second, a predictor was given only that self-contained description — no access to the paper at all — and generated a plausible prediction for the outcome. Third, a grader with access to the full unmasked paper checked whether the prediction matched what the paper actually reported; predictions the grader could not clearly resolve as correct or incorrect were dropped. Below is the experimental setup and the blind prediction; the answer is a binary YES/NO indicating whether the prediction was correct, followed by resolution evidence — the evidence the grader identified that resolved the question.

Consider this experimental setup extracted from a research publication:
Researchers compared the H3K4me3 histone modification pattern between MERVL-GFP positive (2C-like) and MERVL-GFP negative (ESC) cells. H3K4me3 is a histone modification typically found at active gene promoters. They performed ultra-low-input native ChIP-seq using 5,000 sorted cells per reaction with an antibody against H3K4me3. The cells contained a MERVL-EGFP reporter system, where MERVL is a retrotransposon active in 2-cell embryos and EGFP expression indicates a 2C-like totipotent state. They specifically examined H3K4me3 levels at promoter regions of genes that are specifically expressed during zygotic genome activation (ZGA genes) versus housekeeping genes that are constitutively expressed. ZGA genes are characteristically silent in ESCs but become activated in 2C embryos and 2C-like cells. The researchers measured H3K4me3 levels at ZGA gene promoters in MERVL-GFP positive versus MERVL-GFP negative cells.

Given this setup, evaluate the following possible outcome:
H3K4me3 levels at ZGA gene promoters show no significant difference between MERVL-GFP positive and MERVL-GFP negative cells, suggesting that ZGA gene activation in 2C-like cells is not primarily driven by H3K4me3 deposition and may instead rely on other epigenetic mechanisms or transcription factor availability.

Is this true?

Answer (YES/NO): NO